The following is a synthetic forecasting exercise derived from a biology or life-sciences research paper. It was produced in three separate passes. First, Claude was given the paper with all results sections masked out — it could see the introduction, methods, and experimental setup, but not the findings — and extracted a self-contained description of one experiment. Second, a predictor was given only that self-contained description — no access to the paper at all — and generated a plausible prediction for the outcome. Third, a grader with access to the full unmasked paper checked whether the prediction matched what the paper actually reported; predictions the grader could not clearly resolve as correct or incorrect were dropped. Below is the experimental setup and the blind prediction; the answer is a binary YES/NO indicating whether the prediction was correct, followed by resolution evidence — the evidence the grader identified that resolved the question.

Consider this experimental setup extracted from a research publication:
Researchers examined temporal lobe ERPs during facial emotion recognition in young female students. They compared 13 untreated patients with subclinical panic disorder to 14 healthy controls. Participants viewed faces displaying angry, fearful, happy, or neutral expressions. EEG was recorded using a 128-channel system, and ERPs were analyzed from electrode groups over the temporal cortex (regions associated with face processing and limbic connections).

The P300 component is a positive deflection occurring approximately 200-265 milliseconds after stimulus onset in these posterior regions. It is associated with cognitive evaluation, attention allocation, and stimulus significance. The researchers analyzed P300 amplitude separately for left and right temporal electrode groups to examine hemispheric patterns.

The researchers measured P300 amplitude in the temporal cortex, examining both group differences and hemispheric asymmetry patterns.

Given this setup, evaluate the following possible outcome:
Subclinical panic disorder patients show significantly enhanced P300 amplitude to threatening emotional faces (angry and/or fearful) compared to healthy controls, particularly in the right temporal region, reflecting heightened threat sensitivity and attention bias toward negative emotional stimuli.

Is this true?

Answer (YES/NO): NO